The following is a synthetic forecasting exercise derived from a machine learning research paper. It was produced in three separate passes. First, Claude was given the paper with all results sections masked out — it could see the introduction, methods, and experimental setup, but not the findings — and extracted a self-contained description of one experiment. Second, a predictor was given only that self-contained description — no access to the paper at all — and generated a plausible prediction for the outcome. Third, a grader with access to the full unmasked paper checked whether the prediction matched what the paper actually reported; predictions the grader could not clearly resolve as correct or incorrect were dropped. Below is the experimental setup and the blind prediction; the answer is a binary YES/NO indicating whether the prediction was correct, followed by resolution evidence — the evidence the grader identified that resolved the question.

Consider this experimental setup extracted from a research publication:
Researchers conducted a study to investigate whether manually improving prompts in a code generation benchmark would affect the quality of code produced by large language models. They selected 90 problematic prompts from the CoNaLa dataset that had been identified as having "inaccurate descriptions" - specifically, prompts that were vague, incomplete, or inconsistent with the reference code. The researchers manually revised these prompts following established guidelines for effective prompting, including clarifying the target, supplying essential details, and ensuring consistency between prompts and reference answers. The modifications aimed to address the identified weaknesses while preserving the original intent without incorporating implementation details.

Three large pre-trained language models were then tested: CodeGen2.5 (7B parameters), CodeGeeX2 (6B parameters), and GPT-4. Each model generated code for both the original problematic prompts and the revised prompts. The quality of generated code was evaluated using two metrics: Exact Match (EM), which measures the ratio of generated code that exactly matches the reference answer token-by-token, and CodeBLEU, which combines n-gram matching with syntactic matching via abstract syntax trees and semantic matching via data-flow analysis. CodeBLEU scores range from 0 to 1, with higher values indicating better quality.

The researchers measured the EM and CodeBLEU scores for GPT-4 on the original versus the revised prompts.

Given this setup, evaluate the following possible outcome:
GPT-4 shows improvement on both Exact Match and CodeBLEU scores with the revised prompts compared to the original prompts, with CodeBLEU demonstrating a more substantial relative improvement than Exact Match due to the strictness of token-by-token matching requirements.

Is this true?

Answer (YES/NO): NO